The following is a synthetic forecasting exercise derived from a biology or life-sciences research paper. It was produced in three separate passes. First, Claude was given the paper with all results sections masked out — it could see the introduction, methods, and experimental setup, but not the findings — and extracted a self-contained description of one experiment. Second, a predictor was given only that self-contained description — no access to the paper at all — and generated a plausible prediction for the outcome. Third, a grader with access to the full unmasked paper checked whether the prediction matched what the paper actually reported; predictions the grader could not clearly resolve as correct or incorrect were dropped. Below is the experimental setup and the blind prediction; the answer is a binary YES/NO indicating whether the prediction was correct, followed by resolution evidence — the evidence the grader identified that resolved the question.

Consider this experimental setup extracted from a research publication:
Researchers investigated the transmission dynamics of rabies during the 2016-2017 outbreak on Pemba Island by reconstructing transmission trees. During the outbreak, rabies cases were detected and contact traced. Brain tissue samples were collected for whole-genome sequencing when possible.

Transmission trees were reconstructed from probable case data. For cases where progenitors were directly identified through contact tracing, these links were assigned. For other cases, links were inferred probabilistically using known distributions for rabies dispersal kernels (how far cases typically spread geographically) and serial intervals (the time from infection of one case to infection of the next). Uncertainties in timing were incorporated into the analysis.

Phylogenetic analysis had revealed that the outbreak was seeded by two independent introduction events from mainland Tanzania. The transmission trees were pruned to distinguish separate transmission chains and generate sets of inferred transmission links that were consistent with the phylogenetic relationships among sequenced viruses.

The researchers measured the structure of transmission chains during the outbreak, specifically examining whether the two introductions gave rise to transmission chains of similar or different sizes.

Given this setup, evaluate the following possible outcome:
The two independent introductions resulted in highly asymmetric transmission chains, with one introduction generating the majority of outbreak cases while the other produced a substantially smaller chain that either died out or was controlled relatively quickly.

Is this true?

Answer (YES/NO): NO